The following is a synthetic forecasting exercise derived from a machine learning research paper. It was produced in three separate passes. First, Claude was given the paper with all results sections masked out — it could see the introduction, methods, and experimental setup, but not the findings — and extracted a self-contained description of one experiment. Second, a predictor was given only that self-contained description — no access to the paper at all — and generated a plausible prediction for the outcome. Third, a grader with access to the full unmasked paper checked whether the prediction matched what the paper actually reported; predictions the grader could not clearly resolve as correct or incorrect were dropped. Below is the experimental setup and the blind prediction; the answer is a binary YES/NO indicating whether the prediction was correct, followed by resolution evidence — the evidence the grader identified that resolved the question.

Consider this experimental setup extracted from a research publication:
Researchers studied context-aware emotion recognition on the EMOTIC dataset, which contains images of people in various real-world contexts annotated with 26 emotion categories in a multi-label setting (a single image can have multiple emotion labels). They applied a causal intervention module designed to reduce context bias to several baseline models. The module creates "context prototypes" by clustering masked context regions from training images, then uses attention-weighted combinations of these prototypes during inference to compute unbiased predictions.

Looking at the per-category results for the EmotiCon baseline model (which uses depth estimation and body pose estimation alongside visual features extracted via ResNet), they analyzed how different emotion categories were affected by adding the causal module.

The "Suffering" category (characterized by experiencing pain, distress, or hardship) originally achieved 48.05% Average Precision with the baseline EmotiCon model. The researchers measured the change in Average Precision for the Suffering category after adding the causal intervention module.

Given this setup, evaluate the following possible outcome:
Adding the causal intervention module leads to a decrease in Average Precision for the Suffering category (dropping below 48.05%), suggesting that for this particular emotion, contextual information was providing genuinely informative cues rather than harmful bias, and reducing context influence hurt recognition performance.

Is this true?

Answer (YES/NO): YES